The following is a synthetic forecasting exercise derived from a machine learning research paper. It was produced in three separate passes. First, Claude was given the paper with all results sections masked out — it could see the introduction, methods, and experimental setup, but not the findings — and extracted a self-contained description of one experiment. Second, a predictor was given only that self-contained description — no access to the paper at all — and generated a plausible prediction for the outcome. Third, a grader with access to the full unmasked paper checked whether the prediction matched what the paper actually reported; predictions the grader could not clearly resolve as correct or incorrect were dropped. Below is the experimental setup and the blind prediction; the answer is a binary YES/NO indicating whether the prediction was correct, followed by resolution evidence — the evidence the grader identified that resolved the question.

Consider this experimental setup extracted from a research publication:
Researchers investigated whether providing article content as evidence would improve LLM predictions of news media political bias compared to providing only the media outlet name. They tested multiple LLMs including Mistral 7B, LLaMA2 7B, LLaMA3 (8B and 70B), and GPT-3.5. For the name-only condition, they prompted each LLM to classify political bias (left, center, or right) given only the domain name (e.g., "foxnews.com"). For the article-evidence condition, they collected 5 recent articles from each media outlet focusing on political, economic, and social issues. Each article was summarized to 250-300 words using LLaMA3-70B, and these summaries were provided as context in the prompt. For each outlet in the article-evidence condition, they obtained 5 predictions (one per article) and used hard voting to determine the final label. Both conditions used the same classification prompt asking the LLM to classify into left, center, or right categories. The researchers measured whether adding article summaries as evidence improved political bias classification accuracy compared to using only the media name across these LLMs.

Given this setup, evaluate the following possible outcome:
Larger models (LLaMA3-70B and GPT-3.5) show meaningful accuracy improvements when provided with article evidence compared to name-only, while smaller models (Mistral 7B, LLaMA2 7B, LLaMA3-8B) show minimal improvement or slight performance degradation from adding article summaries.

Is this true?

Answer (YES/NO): NO